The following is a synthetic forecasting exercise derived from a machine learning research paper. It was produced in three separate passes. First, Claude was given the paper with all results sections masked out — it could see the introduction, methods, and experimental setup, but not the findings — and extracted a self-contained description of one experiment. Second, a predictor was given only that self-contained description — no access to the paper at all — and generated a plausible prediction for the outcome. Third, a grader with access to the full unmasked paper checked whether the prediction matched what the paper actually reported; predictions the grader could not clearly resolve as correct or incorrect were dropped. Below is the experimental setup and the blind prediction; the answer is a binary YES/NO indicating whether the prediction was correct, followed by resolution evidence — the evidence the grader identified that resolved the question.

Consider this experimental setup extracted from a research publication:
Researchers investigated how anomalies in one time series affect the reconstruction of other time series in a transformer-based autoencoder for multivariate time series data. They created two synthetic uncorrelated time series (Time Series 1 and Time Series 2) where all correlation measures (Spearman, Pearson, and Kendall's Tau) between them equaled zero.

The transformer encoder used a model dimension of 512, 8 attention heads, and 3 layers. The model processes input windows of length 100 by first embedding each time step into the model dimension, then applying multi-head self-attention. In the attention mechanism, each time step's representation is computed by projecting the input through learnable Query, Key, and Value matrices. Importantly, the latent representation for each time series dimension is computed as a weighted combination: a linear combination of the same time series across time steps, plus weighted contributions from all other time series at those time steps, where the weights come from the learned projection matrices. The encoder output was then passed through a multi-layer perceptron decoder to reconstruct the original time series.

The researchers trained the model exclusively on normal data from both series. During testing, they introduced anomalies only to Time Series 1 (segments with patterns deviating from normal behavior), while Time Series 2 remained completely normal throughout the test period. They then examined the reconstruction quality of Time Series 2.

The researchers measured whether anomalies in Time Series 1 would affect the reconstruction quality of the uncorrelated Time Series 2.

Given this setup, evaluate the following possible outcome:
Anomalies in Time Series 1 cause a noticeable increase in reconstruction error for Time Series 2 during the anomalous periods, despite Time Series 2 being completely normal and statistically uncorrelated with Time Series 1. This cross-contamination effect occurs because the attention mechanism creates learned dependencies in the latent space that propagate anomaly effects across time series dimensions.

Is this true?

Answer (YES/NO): YES